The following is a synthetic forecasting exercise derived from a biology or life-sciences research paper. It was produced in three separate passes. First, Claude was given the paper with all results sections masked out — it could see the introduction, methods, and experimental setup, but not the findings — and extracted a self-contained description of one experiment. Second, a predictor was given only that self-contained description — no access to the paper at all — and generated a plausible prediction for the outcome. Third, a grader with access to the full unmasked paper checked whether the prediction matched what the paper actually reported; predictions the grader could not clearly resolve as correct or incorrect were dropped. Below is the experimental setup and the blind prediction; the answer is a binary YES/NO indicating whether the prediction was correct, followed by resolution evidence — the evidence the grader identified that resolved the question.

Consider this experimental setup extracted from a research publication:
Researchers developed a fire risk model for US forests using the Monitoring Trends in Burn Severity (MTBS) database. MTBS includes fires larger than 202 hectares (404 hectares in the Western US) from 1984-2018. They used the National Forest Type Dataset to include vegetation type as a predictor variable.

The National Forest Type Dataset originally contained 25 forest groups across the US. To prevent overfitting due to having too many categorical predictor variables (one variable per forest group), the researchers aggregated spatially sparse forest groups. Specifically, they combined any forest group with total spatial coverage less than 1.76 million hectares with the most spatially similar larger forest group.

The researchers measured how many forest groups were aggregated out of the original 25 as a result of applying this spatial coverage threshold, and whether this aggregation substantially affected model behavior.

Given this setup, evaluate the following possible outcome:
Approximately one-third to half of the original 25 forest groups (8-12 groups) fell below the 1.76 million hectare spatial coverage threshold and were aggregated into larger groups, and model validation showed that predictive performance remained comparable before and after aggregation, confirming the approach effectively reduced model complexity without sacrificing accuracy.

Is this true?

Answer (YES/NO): YES